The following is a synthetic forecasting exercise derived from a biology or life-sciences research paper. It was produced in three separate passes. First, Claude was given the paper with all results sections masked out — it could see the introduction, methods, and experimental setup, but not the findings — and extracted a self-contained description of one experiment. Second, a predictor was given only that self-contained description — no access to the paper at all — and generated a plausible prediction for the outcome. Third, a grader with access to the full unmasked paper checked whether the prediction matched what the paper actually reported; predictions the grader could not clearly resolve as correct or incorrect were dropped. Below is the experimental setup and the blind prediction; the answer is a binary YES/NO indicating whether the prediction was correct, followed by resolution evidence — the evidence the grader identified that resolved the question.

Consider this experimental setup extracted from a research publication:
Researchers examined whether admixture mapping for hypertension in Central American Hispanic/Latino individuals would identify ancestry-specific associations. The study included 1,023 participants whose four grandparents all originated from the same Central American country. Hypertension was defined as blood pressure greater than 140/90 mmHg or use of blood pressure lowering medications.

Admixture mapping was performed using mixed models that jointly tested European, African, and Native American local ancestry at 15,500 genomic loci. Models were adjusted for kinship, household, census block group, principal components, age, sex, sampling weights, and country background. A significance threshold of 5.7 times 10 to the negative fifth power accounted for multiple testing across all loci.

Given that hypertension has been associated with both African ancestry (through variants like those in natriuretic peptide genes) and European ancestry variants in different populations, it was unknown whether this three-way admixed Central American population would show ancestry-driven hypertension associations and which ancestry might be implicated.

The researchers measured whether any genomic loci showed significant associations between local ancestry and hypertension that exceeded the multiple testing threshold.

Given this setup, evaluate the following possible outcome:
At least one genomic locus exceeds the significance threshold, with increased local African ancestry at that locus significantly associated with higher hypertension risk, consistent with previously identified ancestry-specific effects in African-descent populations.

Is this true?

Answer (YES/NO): NO